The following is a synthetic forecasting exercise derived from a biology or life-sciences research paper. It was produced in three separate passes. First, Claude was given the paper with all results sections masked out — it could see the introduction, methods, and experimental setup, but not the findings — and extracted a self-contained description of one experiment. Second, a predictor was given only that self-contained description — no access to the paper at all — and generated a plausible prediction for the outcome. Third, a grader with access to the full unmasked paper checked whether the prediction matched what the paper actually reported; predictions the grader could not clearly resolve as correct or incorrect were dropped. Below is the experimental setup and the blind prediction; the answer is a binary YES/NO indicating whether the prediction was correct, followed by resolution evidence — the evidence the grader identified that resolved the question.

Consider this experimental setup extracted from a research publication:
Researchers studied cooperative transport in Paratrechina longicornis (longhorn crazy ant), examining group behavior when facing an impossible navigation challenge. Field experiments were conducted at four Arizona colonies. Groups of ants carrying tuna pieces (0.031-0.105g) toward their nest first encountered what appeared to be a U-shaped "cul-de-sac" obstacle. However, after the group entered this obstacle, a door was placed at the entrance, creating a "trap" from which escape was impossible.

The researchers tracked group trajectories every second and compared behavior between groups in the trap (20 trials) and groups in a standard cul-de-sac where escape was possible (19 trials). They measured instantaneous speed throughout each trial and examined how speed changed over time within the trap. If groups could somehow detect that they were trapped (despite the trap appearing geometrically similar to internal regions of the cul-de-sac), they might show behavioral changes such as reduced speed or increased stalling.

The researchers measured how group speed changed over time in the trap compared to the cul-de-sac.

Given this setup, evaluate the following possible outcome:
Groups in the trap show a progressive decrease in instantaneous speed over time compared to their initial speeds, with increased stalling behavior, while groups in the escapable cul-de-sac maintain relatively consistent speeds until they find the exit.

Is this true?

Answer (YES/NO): YES